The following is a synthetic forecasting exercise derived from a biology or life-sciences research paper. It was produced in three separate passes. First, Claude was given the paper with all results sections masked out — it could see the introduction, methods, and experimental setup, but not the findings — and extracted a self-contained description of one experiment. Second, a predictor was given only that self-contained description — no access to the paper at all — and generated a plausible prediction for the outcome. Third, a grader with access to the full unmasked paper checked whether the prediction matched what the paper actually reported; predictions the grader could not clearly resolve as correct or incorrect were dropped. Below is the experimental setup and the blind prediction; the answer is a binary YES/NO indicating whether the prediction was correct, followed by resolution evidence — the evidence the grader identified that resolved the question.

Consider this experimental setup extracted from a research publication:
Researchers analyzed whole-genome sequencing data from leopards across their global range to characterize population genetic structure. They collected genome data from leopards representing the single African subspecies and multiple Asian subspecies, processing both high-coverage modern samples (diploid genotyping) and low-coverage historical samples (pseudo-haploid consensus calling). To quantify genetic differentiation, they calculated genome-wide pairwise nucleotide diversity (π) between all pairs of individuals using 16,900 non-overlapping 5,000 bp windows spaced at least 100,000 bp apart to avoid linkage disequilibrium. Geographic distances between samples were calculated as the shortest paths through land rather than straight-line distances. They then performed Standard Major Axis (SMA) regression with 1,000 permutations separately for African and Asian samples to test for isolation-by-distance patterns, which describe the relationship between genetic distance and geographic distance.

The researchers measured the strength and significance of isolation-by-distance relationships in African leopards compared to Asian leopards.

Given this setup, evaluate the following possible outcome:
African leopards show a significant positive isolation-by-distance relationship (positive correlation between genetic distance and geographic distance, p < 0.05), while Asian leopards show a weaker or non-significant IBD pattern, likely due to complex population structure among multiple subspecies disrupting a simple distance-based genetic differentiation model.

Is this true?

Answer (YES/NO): NO